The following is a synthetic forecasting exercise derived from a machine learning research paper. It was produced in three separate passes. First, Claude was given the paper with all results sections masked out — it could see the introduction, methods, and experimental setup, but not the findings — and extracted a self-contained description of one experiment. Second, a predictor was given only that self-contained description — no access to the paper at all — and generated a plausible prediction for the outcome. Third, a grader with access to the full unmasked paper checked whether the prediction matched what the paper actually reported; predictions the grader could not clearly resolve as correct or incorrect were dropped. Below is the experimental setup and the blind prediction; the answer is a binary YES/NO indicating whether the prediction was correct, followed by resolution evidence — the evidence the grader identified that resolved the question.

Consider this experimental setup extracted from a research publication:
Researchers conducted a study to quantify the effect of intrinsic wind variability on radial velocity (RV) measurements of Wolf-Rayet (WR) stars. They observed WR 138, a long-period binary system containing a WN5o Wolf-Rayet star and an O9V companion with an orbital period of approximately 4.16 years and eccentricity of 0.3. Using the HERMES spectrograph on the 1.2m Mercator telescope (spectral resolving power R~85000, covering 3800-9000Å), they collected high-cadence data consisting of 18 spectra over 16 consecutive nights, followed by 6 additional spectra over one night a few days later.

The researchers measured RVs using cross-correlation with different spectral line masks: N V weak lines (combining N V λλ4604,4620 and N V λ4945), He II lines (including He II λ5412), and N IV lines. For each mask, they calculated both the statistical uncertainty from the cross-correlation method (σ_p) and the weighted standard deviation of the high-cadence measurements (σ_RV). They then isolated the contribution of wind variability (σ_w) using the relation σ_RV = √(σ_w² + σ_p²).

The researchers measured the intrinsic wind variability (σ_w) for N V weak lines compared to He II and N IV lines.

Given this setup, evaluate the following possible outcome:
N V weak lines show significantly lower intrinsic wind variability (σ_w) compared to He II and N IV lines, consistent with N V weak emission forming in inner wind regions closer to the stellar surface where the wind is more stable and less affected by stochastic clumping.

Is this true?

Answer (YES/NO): YES